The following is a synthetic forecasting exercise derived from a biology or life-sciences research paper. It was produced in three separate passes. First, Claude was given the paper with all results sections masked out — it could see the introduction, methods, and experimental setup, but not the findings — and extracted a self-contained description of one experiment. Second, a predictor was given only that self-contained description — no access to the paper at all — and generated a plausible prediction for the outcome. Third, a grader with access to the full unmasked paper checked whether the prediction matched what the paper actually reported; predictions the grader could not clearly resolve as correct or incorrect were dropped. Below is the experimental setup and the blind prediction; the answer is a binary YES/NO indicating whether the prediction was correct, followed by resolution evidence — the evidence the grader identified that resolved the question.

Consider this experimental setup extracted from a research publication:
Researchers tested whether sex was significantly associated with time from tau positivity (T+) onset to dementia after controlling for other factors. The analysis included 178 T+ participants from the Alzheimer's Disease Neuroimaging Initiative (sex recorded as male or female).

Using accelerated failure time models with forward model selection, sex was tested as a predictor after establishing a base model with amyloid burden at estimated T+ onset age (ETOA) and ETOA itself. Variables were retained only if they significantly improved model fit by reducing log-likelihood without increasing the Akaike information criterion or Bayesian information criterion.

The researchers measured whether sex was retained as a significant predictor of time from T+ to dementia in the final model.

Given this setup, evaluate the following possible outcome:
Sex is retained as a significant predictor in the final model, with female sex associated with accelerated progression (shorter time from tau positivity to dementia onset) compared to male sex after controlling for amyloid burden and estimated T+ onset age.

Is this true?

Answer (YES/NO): NO